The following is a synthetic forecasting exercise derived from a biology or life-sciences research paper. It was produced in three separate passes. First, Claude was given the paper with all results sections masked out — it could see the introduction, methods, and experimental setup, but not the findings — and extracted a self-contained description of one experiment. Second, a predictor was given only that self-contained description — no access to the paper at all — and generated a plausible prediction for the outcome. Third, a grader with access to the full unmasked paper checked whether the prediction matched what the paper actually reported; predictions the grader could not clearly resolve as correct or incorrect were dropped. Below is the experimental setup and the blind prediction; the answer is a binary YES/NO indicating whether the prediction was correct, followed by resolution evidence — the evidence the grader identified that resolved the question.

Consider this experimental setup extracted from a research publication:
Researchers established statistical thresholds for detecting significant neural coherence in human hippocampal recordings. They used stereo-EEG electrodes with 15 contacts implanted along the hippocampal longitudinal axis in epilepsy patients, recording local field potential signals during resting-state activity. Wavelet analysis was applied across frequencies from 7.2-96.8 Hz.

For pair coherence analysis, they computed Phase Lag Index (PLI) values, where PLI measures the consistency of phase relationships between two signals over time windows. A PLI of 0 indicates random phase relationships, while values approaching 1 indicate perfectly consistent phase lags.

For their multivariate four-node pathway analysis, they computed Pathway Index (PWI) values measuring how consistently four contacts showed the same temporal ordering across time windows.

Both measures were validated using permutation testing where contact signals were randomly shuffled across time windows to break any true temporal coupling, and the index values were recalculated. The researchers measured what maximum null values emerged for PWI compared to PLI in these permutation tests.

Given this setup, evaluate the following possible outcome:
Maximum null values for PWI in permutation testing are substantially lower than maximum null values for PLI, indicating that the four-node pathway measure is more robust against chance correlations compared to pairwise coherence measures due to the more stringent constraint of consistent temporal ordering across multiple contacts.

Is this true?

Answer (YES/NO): YES